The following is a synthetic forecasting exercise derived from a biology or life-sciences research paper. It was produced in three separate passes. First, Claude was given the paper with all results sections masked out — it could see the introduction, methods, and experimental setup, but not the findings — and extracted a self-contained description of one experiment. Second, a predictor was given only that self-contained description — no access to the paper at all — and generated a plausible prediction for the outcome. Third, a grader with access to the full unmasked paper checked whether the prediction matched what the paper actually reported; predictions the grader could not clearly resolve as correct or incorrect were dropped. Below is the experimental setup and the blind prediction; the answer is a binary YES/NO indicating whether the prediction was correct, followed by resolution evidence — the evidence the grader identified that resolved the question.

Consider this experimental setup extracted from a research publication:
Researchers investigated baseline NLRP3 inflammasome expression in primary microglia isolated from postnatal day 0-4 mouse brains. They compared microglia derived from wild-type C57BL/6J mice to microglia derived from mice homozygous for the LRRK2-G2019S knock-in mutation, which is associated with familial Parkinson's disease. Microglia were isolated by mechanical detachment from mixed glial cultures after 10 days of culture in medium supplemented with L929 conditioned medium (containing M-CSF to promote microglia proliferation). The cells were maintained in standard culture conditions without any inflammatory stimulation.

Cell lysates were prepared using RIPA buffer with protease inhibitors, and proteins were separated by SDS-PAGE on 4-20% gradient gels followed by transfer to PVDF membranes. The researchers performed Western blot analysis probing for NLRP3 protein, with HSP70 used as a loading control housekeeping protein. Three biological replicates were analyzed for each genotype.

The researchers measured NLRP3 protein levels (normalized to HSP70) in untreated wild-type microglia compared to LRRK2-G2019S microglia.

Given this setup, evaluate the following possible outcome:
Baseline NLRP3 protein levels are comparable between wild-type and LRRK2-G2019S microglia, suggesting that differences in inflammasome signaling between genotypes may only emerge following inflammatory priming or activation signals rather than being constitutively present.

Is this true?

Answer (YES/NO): NO